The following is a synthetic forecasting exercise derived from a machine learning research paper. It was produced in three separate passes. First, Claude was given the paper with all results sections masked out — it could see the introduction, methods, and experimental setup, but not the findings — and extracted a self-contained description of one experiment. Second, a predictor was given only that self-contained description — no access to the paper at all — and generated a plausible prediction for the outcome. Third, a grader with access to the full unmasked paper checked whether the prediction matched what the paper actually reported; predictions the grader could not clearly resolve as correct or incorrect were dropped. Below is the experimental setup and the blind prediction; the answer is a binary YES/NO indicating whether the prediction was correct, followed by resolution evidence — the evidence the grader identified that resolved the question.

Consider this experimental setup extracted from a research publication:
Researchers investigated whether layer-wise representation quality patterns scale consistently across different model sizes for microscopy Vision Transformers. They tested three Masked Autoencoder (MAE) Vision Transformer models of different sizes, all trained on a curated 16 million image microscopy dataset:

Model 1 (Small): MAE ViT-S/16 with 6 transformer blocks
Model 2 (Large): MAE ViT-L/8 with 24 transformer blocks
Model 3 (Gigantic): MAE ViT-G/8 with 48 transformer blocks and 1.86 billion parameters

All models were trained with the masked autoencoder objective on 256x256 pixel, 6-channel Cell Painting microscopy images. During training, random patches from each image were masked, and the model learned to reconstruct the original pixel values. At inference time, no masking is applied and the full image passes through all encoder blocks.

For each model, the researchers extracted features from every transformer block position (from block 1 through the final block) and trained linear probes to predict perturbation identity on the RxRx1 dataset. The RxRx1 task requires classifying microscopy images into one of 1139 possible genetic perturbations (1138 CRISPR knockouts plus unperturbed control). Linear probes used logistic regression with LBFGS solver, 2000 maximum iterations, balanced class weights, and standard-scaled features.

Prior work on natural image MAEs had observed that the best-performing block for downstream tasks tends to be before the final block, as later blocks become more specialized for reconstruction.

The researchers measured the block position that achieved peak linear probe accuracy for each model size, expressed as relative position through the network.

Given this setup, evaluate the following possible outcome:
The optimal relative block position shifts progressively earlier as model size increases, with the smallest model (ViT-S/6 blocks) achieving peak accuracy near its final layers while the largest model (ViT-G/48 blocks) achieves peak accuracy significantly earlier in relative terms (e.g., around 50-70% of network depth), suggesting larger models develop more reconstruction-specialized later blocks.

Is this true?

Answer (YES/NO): NO